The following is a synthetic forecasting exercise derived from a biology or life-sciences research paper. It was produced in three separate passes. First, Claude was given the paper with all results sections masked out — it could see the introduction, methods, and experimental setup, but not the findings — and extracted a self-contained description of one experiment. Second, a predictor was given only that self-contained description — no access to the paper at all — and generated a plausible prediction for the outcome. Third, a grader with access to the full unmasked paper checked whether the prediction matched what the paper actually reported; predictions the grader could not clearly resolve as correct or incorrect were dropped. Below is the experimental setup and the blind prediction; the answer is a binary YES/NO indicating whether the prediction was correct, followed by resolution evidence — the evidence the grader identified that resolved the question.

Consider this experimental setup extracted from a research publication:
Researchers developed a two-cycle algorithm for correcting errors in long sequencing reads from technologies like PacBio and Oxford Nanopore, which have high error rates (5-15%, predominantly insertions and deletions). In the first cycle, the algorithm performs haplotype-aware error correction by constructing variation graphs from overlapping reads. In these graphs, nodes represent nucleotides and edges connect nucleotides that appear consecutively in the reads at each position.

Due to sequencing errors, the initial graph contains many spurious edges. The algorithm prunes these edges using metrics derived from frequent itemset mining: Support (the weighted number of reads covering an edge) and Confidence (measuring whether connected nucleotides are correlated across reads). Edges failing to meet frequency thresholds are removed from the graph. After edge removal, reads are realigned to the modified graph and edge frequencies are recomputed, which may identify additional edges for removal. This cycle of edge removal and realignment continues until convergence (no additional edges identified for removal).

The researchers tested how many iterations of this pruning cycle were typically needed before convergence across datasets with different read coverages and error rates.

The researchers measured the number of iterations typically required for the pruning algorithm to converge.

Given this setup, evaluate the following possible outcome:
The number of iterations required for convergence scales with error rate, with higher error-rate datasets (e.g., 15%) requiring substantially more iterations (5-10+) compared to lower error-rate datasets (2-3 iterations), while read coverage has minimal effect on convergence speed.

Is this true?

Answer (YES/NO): NO